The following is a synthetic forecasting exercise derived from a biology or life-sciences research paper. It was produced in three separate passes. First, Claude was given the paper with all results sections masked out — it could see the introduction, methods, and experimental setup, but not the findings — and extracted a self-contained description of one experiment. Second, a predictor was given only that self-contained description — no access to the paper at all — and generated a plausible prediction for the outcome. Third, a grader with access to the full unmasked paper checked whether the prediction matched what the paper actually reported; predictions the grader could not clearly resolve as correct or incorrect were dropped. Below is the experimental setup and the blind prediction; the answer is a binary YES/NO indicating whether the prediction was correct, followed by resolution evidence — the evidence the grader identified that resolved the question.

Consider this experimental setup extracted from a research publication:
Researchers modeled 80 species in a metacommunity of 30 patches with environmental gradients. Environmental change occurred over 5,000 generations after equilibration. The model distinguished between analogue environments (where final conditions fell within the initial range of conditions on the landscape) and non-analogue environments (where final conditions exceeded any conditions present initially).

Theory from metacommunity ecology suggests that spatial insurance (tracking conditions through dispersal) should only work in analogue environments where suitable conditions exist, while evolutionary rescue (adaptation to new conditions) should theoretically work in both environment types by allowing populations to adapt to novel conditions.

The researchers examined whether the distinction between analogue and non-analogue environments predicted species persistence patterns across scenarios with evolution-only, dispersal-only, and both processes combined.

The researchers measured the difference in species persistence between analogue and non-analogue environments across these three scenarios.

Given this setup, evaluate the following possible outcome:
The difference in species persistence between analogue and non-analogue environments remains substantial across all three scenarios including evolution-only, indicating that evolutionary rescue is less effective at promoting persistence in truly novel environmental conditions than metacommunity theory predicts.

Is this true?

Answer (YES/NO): NO